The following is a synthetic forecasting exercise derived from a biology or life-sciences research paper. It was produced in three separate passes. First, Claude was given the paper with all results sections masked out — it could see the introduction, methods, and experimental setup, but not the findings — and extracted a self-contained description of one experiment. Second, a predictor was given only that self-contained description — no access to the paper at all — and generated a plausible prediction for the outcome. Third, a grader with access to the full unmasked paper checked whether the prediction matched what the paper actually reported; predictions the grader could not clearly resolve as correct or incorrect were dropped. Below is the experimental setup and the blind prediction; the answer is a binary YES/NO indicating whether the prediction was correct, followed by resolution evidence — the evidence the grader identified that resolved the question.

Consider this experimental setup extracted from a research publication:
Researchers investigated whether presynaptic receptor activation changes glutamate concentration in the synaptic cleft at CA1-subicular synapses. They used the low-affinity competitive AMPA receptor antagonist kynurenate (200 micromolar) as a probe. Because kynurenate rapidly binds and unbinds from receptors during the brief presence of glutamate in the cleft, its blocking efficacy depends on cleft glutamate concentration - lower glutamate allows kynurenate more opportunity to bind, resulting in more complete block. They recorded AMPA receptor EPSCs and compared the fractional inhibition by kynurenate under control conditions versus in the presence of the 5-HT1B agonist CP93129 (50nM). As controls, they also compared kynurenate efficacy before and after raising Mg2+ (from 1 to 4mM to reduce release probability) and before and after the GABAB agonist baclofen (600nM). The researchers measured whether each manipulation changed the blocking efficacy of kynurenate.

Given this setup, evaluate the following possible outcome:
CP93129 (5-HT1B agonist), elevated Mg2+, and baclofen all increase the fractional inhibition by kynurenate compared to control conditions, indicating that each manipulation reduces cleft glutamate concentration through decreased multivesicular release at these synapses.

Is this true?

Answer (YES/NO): NO